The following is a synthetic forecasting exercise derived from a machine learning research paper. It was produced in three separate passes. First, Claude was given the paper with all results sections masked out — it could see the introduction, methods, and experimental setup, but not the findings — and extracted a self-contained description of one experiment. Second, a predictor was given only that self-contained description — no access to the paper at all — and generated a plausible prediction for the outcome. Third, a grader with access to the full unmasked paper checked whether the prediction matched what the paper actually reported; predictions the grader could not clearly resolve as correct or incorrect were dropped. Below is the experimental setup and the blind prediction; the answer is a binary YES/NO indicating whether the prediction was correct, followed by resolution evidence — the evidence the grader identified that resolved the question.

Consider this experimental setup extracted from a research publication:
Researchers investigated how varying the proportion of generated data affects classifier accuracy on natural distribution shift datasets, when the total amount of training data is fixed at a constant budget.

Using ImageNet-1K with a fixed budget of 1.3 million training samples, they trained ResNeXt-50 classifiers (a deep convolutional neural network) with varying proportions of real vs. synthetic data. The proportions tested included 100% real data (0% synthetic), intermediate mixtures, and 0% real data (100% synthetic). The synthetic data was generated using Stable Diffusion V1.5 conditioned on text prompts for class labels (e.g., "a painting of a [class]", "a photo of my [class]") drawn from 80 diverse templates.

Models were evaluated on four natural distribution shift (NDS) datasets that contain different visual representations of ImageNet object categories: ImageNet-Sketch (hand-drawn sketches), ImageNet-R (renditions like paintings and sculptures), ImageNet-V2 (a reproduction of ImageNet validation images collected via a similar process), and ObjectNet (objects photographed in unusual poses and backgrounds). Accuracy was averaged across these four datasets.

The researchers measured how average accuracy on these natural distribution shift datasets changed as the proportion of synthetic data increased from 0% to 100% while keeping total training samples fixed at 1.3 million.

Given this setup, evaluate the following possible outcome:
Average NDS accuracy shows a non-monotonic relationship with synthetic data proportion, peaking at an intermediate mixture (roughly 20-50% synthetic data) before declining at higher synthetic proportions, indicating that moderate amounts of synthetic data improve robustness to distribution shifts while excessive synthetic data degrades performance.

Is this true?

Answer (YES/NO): NO